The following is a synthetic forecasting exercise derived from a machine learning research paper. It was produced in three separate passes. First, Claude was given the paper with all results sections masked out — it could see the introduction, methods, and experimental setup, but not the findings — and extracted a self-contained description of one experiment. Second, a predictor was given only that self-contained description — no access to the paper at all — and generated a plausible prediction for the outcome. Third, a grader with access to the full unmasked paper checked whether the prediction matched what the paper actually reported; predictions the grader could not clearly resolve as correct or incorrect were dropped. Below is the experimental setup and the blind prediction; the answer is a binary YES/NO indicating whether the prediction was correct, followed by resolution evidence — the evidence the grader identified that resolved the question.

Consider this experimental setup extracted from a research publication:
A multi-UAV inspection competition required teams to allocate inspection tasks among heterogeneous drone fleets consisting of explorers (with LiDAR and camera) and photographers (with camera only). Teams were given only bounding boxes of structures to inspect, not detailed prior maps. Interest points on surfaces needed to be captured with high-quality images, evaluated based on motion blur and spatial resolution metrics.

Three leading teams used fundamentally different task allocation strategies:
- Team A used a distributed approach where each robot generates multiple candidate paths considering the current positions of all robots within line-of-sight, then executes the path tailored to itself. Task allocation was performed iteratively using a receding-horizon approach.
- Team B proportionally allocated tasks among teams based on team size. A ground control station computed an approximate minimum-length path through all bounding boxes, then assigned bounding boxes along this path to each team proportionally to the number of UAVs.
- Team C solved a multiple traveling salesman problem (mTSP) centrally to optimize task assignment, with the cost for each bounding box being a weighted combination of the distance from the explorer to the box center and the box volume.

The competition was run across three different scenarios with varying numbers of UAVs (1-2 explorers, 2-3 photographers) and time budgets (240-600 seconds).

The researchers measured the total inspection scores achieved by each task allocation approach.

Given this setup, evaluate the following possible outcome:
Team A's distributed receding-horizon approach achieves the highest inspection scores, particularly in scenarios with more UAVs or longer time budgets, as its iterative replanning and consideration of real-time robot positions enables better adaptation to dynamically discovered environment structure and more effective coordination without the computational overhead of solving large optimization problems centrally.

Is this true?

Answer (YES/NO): NO